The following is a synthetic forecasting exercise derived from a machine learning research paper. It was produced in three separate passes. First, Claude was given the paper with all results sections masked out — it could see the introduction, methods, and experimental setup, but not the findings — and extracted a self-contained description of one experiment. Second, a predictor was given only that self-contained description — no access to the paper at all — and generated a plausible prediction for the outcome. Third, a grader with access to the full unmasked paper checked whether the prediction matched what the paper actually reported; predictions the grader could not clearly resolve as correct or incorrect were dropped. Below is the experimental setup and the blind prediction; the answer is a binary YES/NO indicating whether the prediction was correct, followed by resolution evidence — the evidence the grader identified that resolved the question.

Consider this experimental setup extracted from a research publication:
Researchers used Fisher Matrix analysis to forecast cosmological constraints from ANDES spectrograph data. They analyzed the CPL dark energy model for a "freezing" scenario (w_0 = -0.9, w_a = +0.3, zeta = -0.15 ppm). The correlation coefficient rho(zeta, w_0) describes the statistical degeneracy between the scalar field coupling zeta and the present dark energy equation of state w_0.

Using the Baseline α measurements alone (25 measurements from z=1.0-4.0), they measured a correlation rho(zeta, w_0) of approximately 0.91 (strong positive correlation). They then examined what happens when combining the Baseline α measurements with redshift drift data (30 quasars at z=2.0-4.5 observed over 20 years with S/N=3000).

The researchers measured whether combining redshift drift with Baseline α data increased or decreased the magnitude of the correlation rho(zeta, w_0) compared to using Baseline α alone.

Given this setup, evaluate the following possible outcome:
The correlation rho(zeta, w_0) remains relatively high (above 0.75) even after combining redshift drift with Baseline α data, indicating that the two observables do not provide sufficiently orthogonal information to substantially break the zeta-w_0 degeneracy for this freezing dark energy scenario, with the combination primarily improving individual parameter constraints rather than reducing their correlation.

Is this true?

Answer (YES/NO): YES